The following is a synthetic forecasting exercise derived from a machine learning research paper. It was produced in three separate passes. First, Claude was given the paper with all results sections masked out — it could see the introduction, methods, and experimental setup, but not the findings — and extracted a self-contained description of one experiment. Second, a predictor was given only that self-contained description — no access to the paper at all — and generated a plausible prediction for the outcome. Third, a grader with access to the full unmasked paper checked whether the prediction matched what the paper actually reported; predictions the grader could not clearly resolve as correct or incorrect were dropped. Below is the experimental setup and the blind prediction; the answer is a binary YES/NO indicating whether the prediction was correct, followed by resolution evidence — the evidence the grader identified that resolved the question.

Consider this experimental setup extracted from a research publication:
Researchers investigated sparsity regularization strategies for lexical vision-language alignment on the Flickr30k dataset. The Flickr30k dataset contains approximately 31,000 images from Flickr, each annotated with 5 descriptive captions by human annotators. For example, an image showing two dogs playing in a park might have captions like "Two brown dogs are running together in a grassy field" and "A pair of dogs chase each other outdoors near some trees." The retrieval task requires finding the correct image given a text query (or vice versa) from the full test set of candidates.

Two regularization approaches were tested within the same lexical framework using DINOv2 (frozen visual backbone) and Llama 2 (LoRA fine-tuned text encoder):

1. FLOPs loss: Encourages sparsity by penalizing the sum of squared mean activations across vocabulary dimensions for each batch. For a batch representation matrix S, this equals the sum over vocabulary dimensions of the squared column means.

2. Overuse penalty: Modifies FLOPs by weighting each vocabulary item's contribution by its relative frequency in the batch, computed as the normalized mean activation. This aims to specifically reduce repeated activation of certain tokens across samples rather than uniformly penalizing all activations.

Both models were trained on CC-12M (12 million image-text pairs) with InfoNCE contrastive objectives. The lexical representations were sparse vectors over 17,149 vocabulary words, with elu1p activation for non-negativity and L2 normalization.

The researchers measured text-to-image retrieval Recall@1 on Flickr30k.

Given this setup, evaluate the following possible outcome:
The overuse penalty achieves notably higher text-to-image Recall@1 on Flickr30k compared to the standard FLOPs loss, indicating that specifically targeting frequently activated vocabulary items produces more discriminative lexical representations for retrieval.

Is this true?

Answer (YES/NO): NO